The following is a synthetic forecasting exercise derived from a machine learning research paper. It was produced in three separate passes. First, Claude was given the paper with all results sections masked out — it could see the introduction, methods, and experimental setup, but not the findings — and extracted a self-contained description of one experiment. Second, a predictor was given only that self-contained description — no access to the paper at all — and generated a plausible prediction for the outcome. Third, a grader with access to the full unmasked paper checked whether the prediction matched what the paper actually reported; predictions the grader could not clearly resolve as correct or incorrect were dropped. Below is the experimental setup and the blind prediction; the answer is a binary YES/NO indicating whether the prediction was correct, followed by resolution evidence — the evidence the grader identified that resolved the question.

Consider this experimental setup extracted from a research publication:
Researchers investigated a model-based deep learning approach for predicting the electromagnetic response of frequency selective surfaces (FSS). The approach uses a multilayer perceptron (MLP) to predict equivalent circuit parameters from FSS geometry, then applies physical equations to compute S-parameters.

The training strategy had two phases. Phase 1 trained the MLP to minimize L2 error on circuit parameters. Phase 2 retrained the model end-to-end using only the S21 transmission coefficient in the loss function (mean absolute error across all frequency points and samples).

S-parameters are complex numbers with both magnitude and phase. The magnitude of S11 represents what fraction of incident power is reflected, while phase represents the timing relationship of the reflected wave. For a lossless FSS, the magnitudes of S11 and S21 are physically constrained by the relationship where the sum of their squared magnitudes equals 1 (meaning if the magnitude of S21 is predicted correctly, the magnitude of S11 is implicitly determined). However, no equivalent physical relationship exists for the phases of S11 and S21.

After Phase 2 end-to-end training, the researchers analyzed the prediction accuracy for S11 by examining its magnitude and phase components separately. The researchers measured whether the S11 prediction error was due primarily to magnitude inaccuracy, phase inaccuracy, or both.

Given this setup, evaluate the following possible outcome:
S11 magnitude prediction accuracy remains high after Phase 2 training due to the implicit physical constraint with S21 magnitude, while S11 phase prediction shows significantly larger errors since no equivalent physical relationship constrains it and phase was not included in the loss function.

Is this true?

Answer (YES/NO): YES